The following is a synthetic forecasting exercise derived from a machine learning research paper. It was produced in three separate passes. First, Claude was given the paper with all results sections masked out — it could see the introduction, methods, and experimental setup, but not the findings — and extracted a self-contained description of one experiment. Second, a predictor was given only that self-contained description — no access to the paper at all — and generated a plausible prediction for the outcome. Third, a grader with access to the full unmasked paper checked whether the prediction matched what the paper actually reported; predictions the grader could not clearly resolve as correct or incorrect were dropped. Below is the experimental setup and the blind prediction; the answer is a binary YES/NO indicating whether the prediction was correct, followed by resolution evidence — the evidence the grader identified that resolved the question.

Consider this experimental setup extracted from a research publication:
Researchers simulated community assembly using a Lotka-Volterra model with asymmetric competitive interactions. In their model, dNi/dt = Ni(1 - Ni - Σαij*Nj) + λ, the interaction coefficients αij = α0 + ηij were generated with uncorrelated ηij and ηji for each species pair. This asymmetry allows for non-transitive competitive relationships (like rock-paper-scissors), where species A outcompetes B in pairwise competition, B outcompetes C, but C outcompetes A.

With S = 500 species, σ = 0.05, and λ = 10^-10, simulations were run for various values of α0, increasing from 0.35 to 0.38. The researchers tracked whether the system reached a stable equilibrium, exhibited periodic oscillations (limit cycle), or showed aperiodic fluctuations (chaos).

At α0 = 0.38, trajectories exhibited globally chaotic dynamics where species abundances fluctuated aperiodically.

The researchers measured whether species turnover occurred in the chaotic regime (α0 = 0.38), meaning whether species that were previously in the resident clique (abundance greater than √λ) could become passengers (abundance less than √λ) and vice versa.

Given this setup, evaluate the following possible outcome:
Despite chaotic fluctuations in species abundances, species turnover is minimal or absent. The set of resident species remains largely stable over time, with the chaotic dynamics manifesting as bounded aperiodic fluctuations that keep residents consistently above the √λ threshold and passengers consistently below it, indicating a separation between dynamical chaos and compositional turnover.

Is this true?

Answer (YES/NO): NO